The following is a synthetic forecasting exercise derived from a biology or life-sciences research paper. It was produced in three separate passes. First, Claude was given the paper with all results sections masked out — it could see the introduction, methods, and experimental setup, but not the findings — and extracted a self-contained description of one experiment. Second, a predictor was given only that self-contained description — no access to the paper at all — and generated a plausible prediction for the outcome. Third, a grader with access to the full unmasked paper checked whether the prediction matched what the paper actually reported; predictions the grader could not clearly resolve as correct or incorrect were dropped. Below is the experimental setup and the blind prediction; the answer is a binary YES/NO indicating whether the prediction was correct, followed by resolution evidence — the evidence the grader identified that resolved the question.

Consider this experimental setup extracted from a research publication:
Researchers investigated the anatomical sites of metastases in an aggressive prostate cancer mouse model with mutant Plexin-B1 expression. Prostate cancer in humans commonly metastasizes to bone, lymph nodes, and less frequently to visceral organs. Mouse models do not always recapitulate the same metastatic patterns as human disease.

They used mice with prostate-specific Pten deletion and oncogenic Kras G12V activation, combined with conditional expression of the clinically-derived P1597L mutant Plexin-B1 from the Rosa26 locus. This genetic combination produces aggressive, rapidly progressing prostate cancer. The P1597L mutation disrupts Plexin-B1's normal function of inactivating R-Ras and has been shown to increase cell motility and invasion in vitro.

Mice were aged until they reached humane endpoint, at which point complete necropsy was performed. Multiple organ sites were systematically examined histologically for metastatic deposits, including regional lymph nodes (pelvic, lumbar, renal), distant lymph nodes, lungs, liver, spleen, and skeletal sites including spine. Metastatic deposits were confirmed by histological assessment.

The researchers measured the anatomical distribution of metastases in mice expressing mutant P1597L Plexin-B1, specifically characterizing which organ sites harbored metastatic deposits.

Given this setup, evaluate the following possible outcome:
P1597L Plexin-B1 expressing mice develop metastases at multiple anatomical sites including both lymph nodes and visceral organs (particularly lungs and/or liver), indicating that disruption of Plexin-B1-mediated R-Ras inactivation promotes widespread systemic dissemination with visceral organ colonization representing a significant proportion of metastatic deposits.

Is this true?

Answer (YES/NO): YES